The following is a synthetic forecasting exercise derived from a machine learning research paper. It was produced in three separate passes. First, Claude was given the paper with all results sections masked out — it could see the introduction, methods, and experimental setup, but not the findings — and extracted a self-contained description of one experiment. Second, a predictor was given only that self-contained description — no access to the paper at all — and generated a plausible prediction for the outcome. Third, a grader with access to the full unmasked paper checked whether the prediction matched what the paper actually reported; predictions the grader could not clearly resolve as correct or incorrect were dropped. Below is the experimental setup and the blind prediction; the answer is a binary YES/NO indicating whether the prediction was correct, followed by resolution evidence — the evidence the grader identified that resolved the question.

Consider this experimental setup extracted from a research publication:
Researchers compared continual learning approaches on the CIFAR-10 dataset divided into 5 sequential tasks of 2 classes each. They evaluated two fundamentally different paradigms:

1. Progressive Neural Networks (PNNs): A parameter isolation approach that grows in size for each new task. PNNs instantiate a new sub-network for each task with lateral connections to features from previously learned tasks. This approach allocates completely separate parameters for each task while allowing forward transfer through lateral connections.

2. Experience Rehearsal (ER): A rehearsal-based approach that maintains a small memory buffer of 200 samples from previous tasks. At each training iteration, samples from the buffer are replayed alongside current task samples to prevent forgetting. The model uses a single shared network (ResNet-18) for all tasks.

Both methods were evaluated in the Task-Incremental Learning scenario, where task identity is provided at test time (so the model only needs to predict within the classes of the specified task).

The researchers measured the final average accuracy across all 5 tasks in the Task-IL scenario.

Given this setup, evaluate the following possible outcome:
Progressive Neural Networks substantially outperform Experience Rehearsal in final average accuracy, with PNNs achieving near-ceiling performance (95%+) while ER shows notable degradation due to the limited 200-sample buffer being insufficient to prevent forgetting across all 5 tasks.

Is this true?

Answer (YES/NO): NO